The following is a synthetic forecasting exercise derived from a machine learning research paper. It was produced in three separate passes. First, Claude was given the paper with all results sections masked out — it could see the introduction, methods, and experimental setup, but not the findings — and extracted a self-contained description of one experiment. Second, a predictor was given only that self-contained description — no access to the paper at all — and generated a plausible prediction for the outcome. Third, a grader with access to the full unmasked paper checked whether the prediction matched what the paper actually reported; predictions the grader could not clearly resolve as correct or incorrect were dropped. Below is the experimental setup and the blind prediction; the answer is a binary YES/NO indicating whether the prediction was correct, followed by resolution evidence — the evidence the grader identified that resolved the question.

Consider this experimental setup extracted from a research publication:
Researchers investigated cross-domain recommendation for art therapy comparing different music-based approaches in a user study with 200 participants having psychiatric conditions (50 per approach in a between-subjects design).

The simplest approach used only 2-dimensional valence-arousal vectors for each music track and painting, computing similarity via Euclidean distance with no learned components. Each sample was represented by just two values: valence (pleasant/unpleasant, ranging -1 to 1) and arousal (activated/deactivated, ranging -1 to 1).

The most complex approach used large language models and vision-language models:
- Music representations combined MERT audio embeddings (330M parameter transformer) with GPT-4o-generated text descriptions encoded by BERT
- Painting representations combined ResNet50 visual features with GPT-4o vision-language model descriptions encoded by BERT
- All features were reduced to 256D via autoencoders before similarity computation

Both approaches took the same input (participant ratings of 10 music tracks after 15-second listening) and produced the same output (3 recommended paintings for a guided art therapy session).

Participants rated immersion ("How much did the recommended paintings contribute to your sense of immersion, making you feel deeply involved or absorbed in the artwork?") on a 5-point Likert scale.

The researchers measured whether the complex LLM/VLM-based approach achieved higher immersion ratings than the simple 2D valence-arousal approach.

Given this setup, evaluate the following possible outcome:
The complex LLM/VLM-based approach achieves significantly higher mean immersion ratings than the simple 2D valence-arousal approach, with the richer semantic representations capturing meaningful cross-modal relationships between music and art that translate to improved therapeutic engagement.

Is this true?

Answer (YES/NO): NO